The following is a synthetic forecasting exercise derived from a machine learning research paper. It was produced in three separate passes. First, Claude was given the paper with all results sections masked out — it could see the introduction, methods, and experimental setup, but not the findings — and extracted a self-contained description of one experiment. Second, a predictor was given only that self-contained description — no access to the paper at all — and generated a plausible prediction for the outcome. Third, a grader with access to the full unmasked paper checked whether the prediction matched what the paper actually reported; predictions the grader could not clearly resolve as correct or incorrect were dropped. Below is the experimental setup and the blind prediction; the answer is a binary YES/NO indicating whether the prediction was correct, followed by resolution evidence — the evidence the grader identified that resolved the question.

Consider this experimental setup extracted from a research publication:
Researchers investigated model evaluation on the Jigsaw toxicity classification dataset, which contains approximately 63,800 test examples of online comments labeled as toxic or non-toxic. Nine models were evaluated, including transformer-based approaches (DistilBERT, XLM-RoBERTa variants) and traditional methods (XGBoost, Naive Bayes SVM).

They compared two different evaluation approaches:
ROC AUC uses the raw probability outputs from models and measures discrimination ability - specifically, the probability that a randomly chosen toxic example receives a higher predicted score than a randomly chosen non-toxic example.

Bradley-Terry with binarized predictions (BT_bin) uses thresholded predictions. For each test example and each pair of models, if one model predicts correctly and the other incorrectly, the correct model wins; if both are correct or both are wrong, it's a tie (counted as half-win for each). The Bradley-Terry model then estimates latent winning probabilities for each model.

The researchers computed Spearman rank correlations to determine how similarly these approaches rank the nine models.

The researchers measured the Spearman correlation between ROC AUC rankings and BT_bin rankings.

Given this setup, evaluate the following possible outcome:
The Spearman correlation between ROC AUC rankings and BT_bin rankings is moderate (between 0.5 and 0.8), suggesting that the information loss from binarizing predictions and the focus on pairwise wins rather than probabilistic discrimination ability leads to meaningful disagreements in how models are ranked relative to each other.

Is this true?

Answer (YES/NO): NO